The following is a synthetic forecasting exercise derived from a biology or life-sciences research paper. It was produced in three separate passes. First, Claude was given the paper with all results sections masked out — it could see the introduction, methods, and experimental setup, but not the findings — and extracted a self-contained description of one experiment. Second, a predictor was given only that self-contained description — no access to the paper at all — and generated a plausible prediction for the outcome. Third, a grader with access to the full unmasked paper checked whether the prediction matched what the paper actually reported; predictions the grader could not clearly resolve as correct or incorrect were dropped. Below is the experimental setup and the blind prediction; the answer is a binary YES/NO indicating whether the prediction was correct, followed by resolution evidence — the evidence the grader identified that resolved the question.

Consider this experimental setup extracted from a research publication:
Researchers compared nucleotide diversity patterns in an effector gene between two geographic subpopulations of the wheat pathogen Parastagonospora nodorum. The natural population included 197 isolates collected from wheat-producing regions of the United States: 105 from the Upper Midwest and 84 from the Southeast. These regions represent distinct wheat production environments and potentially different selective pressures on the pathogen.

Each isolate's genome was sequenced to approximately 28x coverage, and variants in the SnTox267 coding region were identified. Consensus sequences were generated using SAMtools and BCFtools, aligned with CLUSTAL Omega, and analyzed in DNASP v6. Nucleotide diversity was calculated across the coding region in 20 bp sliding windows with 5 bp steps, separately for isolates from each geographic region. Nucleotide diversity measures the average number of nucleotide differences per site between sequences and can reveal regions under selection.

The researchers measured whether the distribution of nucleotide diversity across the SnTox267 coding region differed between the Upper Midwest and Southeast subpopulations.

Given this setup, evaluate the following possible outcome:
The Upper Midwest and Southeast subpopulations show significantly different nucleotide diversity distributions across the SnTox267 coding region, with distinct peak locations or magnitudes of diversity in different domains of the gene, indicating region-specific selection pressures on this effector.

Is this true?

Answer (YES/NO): YES